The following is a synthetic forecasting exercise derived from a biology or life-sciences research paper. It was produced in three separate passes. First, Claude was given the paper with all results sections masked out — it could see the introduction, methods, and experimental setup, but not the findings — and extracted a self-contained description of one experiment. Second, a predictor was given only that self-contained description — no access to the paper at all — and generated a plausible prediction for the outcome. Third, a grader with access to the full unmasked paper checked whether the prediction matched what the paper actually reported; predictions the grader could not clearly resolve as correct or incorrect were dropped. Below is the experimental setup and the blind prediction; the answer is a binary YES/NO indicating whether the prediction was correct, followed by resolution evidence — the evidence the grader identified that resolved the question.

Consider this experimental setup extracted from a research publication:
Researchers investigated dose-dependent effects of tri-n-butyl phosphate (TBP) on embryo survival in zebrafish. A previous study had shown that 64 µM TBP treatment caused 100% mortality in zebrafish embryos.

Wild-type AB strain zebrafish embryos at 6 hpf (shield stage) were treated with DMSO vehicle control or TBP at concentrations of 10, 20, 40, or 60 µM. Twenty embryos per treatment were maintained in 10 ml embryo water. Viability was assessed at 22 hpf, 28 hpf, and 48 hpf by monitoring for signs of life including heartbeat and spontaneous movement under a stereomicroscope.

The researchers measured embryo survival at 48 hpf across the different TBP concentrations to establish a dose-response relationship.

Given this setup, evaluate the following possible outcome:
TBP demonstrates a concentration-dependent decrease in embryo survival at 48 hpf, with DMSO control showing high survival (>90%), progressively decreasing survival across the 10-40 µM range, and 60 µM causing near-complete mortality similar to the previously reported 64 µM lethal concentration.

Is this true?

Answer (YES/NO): NO